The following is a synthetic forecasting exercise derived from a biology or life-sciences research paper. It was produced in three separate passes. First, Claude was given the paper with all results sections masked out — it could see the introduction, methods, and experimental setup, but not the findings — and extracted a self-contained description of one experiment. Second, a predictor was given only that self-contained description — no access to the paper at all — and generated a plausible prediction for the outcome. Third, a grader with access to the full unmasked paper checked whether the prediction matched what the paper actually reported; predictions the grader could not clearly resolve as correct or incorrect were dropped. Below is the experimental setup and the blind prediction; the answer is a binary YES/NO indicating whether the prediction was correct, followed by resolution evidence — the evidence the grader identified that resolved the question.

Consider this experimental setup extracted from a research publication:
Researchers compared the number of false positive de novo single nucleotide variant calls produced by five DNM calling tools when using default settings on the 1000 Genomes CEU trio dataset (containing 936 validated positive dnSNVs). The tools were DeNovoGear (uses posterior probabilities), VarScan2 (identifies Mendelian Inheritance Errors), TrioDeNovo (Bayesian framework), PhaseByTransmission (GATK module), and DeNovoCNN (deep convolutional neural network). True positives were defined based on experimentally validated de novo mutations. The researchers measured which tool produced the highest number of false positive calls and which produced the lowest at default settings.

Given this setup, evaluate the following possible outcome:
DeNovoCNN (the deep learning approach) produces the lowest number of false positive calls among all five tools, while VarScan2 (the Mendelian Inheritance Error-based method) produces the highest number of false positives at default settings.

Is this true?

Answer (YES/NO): NO